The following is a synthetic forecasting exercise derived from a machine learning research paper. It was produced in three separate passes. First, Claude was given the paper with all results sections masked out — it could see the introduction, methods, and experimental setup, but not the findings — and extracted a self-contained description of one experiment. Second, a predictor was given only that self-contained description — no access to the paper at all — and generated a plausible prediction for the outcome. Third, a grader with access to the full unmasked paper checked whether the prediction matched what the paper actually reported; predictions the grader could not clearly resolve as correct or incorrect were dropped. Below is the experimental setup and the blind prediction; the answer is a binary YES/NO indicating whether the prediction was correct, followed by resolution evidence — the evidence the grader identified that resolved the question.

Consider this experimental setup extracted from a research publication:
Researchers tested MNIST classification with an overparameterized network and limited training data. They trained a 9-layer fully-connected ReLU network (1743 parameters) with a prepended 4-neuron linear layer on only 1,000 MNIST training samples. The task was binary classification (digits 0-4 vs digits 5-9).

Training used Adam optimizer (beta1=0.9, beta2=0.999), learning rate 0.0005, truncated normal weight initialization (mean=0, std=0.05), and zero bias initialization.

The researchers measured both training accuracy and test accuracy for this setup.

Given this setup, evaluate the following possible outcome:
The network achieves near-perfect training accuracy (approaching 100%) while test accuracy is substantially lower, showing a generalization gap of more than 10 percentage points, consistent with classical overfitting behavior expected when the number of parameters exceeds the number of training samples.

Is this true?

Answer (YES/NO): YES